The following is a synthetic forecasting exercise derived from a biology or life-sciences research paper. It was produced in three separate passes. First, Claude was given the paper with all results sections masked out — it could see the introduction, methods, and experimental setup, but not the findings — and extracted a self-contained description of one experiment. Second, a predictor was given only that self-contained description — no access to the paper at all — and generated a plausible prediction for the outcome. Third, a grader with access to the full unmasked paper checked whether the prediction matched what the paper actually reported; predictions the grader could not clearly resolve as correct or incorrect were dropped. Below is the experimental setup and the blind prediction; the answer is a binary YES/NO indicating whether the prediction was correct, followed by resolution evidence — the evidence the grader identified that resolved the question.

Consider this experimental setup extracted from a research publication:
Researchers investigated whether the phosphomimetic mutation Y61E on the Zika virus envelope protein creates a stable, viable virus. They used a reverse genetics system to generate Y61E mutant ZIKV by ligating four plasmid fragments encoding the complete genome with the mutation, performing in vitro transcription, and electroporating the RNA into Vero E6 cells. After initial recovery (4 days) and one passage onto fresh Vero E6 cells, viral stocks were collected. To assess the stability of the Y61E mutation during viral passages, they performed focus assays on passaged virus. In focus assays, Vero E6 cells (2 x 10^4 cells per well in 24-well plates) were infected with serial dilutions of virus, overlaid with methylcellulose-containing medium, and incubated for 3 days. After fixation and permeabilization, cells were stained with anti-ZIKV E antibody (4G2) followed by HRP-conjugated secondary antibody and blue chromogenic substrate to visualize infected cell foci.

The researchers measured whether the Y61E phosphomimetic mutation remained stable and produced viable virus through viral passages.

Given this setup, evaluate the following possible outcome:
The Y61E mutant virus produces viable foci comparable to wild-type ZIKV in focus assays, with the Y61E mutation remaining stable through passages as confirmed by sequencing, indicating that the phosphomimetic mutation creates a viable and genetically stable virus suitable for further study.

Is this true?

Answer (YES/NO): NO